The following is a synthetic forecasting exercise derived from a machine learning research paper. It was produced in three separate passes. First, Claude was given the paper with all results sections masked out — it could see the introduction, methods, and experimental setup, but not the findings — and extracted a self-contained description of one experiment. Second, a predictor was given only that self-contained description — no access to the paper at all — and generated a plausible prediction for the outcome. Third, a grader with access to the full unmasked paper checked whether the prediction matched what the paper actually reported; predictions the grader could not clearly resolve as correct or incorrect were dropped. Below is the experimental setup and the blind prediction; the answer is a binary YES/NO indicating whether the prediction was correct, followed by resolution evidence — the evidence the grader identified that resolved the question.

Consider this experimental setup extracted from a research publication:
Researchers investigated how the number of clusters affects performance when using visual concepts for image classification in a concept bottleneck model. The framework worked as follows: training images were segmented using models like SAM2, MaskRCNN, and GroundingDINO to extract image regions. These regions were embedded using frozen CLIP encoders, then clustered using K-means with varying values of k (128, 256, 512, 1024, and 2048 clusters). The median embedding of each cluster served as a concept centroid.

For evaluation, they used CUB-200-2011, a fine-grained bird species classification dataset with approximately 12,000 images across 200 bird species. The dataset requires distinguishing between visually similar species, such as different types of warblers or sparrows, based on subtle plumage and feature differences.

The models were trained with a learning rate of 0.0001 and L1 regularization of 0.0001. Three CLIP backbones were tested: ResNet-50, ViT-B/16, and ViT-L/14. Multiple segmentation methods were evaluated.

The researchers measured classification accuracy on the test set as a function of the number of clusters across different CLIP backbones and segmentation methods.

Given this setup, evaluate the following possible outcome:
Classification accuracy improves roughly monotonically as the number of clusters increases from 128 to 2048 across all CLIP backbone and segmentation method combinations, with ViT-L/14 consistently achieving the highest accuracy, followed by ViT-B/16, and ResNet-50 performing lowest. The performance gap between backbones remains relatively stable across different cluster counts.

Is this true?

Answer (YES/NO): YES